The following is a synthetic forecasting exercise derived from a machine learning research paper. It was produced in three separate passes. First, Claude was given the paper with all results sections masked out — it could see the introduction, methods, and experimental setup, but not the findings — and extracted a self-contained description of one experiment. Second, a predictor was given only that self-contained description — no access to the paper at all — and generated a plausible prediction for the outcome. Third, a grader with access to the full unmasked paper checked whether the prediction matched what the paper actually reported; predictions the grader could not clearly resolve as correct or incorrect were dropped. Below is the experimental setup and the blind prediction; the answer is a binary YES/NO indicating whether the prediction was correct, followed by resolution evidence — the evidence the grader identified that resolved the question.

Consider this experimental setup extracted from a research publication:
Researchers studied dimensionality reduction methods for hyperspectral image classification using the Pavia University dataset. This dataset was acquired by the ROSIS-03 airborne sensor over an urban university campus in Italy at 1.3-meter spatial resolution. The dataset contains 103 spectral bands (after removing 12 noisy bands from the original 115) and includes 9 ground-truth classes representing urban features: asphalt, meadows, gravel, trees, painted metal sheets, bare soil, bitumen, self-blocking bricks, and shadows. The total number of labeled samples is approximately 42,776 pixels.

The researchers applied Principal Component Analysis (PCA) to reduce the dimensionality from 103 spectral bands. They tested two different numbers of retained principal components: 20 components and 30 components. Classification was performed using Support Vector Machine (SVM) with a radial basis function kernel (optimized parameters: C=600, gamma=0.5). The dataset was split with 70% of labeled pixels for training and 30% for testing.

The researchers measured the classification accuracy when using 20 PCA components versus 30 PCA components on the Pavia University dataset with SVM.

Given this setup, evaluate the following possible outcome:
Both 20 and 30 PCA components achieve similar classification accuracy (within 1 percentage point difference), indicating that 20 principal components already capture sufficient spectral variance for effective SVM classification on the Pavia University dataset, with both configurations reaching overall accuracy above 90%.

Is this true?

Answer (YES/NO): YES